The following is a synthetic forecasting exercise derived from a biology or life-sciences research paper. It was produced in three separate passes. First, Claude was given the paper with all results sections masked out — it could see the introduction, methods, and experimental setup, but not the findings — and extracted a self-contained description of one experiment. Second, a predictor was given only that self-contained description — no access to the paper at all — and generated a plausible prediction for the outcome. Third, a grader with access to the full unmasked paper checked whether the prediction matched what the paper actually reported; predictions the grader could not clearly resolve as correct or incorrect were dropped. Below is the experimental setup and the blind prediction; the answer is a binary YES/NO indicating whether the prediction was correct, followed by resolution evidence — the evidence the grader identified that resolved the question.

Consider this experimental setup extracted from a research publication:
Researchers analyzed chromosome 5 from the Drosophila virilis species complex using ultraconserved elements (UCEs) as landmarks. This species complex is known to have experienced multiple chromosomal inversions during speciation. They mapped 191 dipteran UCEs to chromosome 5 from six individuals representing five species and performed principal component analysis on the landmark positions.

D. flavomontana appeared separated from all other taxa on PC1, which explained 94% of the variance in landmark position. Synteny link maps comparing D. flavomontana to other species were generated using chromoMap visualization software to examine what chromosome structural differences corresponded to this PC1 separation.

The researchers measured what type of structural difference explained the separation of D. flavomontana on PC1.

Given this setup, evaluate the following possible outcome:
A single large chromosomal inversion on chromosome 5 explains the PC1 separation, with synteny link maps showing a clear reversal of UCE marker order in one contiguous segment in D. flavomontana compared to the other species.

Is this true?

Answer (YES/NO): NO